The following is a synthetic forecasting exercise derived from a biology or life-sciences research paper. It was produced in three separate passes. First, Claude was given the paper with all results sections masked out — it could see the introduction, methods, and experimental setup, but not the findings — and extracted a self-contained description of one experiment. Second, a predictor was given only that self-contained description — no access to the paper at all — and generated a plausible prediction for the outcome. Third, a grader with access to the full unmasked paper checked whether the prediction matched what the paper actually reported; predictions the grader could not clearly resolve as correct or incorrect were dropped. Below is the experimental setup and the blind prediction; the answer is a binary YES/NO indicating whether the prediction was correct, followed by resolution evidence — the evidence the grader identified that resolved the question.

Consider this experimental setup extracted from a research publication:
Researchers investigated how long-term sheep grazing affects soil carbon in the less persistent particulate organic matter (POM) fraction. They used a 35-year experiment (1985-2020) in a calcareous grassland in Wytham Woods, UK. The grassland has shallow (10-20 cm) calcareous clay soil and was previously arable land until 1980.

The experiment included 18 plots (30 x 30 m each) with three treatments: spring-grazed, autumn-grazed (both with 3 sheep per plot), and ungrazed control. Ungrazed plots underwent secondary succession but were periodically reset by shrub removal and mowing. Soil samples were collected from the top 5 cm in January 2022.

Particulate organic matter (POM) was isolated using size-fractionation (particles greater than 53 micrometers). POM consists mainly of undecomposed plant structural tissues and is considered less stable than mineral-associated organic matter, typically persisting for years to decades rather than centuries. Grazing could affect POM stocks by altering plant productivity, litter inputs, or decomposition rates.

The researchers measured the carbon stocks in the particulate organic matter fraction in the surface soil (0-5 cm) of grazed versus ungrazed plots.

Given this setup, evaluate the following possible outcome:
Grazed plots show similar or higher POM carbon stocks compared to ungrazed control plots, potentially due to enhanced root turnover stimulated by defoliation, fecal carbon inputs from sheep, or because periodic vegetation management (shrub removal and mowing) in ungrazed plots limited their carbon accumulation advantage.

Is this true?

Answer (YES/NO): YES